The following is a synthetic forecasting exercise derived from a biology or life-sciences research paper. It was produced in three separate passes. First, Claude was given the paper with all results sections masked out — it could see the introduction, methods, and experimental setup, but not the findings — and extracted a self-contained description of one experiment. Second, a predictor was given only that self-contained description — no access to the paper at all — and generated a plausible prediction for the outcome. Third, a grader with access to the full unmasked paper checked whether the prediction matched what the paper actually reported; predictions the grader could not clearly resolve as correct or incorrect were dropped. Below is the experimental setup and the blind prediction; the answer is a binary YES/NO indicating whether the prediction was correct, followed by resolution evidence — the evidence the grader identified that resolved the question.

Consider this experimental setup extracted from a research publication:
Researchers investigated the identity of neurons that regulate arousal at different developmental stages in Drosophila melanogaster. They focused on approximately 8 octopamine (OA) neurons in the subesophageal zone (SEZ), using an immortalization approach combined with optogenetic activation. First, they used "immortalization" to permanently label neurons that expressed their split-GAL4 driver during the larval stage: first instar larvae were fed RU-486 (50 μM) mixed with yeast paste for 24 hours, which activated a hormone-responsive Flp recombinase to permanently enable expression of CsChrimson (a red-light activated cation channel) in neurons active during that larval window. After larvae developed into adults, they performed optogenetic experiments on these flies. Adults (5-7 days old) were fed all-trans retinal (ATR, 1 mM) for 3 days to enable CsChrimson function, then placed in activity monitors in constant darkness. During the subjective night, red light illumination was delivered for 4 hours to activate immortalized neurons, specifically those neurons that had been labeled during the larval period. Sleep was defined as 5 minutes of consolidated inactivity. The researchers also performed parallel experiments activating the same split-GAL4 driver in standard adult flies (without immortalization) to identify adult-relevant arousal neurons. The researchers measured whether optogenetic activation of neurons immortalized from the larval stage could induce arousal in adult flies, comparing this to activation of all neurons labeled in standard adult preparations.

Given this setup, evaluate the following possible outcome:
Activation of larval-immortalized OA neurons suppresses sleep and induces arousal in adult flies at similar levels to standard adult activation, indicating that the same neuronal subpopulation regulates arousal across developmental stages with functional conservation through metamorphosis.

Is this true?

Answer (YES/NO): NO